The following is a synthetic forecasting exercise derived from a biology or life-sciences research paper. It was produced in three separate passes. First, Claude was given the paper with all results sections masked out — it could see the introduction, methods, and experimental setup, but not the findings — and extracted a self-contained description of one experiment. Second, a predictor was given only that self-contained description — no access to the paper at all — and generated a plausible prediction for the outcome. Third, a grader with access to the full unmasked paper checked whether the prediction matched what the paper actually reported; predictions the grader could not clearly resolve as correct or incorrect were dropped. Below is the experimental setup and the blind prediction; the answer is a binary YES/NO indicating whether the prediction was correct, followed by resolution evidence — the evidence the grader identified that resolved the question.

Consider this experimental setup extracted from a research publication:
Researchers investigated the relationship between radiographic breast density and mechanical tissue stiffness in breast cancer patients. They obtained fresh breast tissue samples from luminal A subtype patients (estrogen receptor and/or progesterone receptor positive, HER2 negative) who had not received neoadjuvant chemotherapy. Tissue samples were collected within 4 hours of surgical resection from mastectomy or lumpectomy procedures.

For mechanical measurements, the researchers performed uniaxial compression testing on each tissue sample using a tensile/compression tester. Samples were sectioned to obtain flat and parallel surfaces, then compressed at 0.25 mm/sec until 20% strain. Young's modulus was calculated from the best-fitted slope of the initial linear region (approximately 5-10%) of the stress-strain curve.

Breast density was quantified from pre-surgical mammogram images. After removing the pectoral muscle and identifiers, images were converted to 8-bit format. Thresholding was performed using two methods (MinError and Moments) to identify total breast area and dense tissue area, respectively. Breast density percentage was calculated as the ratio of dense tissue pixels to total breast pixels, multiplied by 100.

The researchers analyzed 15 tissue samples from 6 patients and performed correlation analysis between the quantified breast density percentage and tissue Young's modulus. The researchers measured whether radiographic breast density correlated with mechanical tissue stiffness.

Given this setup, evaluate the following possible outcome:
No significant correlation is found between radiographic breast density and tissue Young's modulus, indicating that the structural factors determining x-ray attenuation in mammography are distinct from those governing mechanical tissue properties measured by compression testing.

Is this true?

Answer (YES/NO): YES